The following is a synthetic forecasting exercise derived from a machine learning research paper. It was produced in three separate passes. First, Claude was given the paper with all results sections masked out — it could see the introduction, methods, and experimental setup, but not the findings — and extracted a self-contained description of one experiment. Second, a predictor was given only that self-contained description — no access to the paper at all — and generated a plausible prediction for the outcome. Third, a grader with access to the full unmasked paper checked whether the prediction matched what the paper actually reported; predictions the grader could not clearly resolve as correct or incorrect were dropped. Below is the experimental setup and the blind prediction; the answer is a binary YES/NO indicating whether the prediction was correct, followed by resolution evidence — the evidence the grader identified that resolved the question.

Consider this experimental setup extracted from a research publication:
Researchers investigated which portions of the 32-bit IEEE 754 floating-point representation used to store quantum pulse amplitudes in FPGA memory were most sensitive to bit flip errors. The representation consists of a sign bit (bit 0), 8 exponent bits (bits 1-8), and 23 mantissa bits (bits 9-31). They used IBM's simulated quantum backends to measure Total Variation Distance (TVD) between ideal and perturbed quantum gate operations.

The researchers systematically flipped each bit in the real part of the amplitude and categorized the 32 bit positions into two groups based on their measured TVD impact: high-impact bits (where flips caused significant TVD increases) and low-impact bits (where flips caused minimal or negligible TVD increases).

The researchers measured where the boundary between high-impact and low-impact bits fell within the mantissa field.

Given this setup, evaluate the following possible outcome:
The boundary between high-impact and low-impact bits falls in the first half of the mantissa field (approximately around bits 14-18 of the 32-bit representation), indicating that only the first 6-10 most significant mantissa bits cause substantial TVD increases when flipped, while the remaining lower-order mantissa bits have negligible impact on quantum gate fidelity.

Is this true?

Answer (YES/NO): YES